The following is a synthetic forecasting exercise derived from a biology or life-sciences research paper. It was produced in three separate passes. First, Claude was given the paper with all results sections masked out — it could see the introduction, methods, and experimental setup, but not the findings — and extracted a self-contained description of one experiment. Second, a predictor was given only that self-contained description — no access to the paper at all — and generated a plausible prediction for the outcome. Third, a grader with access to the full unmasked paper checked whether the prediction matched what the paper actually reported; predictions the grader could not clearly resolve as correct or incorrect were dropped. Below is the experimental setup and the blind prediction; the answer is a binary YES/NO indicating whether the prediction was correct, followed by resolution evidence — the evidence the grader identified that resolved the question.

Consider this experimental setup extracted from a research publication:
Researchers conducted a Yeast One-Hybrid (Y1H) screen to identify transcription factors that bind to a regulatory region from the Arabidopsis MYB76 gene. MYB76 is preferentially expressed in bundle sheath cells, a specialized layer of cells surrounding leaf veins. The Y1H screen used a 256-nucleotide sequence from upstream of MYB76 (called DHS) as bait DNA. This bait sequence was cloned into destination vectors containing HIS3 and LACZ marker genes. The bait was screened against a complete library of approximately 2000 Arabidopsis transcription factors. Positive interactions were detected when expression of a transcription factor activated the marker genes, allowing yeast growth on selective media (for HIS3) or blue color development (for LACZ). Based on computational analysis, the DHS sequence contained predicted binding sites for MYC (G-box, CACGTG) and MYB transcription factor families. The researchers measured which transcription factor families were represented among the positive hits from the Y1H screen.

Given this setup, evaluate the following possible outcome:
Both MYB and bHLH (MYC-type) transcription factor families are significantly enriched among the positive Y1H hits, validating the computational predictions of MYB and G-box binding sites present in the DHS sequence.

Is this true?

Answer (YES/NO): NO